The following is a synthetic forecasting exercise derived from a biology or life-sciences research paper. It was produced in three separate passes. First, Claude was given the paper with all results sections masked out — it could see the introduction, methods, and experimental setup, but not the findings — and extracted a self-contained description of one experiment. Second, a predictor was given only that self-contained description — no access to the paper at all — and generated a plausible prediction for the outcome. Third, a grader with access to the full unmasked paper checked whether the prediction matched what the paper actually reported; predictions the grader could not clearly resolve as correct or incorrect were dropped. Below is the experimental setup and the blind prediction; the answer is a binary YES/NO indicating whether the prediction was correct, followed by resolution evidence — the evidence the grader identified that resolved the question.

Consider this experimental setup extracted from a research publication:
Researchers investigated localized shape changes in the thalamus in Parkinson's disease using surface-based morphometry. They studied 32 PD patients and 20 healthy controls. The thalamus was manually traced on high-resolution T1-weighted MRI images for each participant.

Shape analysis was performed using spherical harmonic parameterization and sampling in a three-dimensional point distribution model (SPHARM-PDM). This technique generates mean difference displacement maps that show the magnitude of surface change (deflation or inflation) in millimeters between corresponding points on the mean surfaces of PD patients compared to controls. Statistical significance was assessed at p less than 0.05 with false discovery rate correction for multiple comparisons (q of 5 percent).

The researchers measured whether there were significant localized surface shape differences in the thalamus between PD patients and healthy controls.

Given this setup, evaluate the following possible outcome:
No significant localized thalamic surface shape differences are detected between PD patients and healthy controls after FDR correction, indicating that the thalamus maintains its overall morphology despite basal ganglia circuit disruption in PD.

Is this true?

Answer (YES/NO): YES